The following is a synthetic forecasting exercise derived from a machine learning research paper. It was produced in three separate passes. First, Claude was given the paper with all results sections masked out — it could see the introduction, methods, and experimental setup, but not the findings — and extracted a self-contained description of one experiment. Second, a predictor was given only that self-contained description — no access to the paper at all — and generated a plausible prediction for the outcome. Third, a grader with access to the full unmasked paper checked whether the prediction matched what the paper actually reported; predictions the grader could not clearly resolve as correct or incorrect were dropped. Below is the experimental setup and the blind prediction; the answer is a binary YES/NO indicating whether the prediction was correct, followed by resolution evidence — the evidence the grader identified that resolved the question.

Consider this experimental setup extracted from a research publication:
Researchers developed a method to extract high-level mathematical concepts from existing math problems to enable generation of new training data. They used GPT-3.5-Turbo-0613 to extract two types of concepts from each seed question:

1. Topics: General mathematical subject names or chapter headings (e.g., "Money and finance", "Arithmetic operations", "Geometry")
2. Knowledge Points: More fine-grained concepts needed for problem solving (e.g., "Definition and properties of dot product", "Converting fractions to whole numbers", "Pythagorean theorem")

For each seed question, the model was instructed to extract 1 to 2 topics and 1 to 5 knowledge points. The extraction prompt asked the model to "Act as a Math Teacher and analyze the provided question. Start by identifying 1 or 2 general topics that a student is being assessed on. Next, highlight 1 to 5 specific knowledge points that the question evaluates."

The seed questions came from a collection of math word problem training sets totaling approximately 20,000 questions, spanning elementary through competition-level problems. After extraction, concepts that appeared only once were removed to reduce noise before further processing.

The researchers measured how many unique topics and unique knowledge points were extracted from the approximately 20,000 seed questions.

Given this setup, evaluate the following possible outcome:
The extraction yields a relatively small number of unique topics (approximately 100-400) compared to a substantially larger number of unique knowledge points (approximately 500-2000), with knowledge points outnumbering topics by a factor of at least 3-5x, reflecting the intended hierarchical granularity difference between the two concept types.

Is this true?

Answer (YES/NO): NO